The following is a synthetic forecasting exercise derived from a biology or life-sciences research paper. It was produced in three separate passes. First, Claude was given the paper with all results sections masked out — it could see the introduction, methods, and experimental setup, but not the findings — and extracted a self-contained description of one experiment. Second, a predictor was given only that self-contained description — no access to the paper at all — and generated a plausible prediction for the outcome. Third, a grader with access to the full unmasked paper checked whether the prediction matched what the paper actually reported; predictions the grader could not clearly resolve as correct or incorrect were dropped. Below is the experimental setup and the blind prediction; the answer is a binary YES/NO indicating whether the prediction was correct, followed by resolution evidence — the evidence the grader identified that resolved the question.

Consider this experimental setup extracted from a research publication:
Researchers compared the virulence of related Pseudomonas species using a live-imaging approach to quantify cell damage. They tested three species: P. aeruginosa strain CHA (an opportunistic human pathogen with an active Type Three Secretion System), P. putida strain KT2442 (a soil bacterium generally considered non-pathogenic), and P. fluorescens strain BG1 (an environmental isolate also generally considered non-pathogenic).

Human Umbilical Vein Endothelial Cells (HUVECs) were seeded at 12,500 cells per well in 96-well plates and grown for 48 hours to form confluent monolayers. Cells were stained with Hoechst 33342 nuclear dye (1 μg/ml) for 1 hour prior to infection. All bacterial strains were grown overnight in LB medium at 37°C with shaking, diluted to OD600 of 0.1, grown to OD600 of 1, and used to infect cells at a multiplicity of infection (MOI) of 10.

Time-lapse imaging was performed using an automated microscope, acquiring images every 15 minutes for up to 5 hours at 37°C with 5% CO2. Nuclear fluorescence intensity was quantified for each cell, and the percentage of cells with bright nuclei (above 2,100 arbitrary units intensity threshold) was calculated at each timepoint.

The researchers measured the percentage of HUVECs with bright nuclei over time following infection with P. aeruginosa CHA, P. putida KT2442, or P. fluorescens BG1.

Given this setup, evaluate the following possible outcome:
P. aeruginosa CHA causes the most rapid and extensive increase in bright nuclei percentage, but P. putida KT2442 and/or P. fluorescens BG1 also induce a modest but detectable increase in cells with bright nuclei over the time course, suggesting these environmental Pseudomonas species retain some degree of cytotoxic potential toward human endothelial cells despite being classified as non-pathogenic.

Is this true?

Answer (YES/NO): NO